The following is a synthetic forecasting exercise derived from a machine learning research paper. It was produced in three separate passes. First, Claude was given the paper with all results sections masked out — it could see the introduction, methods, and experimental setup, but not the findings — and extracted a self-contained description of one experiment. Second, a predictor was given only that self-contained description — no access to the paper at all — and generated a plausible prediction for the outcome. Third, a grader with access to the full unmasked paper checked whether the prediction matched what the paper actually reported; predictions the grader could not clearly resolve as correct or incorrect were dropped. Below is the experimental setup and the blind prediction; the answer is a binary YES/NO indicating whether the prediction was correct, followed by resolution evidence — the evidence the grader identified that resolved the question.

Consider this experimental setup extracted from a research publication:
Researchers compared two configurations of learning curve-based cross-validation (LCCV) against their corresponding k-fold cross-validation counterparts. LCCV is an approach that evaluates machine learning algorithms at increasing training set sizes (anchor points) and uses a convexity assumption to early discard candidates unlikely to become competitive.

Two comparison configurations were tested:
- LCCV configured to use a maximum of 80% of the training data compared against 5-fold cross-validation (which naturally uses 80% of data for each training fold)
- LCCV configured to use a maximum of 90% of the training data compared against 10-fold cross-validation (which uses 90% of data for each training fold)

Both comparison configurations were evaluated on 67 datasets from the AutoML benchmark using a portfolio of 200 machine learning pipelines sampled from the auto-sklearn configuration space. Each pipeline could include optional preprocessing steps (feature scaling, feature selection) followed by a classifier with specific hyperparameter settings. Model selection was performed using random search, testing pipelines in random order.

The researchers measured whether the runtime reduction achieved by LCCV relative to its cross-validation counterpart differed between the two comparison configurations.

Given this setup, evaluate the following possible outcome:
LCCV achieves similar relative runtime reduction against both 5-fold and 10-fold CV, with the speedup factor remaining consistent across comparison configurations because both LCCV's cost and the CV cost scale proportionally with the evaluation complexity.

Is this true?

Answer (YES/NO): NO